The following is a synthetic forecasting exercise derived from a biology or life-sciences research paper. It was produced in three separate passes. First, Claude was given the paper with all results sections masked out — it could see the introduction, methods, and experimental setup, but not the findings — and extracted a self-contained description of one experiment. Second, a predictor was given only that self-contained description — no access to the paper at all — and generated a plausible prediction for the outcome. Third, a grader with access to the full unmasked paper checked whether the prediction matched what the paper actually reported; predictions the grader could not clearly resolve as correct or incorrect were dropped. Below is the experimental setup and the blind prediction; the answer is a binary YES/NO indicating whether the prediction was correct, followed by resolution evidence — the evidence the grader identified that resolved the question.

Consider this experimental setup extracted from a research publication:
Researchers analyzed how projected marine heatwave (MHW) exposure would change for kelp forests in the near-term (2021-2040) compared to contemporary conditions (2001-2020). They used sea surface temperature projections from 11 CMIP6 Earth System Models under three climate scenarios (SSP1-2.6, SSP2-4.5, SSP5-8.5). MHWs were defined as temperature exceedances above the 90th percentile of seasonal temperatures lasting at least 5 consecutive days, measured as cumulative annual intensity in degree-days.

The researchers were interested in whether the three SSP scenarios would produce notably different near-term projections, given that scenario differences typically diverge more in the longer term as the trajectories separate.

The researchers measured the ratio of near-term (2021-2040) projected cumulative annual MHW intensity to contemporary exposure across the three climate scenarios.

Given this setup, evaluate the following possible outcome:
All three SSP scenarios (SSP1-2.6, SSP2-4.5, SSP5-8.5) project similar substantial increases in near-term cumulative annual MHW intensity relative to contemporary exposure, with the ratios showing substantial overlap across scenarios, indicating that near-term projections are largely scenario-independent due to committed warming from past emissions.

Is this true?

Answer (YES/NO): YES